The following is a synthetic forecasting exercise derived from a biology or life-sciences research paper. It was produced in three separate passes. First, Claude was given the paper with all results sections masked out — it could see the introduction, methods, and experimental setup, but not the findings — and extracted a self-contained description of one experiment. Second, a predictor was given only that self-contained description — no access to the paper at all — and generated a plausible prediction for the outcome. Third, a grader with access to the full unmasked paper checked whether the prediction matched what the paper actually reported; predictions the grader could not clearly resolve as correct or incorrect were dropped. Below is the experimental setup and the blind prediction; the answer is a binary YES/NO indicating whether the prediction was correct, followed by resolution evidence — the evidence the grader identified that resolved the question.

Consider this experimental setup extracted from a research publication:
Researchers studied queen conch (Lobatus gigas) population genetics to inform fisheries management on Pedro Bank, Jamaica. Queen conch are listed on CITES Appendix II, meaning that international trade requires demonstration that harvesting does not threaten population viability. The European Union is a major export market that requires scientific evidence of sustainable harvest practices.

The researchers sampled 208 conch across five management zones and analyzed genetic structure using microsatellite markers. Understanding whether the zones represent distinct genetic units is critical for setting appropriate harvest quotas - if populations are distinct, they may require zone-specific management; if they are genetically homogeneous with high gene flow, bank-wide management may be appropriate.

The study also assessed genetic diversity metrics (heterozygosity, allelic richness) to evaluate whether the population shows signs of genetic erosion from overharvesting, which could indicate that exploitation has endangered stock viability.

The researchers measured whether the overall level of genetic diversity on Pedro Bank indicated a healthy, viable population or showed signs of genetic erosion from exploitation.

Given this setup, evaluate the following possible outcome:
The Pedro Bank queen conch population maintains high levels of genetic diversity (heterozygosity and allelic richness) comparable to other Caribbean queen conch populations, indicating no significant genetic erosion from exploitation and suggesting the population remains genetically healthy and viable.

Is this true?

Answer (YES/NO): YES